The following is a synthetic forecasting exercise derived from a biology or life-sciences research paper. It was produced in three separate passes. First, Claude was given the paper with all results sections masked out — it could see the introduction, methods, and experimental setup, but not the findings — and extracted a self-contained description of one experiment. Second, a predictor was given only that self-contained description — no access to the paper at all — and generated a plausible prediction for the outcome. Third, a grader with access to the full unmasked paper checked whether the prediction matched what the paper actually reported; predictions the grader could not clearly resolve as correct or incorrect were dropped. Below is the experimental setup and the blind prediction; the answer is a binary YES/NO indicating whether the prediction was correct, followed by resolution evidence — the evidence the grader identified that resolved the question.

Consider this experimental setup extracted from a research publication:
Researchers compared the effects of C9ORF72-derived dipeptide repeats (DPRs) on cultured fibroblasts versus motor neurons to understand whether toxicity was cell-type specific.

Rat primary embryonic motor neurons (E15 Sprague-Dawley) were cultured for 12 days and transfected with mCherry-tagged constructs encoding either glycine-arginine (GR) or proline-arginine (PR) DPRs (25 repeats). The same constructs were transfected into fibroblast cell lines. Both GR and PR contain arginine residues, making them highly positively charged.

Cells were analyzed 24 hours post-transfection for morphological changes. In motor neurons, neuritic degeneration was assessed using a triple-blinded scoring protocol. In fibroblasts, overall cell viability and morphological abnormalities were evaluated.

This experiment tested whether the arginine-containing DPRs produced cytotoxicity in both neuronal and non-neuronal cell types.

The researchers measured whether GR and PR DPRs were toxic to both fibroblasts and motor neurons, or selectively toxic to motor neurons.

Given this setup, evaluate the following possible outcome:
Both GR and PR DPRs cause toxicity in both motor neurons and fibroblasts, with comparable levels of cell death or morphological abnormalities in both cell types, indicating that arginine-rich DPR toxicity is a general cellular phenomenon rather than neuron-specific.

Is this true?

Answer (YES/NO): YES